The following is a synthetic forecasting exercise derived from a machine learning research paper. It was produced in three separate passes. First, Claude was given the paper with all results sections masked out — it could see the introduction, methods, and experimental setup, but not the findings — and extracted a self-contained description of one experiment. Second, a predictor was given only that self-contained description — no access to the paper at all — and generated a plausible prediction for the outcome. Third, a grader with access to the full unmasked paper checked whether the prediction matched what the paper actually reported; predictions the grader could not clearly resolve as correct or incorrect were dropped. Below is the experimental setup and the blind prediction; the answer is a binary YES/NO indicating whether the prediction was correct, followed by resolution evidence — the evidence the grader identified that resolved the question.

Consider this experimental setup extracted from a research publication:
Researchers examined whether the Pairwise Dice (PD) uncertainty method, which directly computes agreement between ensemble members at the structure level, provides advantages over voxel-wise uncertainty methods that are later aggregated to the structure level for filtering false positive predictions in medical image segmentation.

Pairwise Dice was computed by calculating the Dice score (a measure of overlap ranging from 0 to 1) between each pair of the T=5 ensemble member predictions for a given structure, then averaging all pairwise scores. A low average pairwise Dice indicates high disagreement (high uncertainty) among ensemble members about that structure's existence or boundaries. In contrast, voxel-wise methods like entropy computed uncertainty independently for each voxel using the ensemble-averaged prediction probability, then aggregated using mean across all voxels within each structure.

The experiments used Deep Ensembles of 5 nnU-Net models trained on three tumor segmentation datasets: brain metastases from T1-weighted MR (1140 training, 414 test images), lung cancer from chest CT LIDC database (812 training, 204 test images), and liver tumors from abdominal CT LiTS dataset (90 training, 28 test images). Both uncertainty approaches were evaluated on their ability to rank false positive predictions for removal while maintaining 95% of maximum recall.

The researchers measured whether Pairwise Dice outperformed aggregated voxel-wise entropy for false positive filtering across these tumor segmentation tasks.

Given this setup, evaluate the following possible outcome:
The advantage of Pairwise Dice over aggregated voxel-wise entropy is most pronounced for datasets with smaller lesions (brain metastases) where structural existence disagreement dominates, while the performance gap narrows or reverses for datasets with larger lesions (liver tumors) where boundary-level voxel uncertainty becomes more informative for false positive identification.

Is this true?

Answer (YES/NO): NO